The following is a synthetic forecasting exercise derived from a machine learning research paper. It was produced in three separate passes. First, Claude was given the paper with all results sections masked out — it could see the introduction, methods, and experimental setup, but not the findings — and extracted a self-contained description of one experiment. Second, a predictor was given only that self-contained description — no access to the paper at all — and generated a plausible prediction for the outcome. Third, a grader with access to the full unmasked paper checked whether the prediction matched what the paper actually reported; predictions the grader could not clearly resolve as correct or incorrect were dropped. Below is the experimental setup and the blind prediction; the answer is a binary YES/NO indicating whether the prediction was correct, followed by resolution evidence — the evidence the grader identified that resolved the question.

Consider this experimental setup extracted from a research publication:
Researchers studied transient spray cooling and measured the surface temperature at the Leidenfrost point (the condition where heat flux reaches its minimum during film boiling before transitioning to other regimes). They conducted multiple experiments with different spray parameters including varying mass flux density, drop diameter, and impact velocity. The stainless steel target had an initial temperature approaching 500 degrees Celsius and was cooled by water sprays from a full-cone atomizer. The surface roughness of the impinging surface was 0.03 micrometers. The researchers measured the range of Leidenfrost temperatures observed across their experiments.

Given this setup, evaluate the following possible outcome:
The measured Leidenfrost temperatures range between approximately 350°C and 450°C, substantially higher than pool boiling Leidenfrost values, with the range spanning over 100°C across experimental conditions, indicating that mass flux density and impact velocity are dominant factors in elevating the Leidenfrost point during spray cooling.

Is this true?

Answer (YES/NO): NO